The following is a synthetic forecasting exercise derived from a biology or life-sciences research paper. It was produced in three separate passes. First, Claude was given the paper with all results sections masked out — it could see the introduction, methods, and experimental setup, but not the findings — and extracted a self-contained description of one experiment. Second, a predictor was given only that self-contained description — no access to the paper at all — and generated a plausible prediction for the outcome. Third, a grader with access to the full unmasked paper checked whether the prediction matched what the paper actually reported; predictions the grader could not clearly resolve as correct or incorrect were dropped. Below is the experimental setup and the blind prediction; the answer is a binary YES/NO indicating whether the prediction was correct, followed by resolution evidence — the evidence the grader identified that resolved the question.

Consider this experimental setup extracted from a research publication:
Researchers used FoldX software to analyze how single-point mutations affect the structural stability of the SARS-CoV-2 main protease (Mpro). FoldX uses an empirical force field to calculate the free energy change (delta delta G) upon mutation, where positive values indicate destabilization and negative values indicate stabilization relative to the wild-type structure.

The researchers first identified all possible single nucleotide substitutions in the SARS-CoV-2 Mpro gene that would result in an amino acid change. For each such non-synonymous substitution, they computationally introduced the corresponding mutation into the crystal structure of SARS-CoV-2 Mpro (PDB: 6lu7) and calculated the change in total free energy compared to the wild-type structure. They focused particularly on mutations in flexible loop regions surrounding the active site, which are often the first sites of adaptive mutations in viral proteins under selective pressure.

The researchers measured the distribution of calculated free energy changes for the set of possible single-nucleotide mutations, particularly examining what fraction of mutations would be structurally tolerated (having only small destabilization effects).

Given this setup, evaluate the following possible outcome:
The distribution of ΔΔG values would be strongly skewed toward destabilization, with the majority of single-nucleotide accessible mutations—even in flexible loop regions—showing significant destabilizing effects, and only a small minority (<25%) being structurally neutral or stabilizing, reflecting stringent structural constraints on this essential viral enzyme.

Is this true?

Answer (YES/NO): NO